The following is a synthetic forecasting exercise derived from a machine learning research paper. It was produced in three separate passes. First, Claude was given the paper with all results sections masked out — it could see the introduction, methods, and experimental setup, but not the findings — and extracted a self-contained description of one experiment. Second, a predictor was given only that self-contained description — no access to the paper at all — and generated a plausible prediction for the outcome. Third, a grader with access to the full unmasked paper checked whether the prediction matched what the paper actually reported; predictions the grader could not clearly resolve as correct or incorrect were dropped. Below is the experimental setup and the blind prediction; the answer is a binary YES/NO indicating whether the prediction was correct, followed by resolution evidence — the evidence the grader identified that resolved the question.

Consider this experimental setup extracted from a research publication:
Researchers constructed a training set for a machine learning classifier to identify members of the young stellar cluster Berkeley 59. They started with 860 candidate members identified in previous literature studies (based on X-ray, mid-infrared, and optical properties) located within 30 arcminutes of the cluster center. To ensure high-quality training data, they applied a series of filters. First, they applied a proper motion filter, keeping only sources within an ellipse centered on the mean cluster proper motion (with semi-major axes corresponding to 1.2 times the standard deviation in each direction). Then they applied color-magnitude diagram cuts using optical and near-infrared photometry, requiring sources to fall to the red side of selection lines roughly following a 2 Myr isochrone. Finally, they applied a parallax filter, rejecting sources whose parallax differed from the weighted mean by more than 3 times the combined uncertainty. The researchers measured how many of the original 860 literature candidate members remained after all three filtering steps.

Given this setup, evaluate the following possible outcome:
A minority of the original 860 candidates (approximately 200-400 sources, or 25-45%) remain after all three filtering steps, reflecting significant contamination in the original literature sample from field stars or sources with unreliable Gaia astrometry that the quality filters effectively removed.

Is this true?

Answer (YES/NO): NO